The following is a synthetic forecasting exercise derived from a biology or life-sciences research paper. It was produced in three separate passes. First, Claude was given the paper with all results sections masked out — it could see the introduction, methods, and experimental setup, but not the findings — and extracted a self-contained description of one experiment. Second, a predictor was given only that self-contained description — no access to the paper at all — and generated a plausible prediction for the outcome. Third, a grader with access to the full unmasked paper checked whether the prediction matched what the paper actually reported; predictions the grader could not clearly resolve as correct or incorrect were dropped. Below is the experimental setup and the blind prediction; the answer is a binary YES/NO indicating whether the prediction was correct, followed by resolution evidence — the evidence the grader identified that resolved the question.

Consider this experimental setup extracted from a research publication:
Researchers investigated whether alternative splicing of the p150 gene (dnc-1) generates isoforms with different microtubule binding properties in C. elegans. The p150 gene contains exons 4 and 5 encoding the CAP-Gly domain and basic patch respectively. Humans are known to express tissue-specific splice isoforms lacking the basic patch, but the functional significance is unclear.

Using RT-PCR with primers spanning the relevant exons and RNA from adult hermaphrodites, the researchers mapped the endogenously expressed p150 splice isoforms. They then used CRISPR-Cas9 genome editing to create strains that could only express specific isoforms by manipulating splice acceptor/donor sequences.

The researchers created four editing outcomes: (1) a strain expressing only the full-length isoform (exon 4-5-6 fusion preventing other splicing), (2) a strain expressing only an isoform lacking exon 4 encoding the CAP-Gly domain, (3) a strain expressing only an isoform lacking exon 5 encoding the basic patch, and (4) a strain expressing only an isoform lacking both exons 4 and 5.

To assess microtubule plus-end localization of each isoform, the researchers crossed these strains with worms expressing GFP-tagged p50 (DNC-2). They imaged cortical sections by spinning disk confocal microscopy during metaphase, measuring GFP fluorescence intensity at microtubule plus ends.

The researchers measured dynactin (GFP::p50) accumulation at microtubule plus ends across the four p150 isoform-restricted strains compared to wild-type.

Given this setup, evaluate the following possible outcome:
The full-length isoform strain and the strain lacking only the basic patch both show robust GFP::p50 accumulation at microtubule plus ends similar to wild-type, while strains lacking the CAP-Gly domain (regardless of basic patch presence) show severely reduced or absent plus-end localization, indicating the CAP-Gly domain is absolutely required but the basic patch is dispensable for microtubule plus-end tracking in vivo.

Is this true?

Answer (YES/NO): NO